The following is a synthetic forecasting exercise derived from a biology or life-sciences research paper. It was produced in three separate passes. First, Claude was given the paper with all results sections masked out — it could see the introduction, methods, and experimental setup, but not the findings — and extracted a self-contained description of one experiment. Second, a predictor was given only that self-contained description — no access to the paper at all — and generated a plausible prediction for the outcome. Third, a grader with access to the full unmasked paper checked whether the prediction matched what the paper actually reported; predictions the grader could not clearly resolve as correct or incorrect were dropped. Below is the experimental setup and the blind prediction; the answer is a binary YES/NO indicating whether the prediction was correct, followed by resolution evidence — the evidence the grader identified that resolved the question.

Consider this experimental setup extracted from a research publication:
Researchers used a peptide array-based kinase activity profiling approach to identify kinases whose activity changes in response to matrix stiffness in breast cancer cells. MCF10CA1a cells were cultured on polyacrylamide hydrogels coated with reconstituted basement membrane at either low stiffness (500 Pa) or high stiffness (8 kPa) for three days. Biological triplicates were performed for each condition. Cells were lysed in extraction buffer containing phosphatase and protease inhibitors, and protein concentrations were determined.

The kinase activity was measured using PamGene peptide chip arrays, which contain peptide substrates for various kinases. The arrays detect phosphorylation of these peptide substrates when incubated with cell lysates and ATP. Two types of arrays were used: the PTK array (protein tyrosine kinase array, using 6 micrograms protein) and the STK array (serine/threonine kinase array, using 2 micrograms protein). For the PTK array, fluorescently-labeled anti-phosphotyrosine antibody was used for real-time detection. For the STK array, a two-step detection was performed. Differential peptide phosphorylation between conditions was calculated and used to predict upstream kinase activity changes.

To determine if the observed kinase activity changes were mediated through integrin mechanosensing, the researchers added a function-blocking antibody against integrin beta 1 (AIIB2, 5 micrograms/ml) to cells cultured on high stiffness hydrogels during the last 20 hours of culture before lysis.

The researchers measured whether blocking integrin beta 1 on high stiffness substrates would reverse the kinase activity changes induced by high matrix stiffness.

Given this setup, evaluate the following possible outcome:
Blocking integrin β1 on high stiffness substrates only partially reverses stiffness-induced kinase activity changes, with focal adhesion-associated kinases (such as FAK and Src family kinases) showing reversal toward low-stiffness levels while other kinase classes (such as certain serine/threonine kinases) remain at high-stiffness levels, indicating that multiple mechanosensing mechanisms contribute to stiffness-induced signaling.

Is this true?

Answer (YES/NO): NO